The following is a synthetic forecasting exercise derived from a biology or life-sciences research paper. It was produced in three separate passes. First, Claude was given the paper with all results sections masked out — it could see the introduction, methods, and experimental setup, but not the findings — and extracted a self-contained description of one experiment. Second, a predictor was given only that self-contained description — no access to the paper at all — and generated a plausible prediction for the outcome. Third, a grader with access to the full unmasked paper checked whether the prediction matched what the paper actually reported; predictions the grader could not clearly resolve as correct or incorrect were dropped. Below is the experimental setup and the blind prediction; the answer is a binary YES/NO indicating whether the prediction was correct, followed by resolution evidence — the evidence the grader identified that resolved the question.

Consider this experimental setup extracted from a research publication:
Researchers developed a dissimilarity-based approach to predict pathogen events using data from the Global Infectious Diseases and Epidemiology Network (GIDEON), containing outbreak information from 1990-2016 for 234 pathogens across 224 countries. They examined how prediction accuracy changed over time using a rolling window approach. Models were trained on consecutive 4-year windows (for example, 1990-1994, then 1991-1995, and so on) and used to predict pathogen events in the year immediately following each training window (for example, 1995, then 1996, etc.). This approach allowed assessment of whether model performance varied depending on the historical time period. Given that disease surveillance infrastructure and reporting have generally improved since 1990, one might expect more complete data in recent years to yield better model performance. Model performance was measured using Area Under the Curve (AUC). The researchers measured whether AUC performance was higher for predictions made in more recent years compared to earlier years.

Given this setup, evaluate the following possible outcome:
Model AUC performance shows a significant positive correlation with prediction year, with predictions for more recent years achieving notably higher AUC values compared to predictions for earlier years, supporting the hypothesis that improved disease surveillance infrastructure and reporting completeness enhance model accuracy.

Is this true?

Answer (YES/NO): NO